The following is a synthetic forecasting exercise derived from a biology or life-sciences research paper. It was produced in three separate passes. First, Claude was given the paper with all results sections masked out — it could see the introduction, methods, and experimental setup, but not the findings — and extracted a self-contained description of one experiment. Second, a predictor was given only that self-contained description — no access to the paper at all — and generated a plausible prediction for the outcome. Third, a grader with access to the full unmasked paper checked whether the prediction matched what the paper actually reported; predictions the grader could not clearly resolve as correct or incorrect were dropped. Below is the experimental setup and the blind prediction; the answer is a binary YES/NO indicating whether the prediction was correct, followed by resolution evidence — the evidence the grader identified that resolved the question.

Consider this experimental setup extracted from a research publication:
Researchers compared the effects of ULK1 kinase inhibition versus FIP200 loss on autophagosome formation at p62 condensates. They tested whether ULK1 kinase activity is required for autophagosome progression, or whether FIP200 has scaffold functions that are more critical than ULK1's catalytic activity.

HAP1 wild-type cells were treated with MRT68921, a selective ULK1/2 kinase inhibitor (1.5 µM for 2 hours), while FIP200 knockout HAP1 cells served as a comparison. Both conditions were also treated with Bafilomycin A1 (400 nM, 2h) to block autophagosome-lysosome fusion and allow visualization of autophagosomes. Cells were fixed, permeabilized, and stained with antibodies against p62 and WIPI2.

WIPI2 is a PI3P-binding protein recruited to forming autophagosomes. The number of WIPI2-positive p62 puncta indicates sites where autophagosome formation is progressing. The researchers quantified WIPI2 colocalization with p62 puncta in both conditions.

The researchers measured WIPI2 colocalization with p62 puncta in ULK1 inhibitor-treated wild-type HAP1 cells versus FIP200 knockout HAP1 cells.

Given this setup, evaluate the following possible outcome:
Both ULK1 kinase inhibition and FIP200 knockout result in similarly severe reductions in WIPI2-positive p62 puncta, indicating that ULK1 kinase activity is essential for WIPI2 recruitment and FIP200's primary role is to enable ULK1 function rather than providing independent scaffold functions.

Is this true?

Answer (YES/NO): NO